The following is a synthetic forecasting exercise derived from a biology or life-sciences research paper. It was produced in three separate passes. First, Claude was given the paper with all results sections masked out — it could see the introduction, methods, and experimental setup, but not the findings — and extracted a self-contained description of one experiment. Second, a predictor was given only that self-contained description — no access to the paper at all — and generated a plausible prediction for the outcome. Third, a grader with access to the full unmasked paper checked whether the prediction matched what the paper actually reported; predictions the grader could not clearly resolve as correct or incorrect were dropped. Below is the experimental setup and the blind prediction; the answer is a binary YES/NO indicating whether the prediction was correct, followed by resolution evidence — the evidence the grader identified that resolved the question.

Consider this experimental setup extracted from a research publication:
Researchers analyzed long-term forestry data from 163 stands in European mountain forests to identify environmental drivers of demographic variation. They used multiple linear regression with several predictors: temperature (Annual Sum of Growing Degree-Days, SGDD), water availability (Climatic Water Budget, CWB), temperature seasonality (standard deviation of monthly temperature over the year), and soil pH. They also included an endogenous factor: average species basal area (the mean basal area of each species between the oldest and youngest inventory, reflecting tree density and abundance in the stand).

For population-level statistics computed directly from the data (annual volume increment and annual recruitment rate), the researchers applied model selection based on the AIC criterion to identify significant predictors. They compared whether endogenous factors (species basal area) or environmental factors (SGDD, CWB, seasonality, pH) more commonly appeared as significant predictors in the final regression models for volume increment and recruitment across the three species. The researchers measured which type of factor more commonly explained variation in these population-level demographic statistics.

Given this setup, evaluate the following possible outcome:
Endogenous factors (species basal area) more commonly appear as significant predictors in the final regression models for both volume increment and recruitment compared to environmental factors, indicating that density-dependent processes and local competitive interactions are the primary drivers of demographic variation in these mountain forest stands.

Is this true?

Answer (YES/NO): NO